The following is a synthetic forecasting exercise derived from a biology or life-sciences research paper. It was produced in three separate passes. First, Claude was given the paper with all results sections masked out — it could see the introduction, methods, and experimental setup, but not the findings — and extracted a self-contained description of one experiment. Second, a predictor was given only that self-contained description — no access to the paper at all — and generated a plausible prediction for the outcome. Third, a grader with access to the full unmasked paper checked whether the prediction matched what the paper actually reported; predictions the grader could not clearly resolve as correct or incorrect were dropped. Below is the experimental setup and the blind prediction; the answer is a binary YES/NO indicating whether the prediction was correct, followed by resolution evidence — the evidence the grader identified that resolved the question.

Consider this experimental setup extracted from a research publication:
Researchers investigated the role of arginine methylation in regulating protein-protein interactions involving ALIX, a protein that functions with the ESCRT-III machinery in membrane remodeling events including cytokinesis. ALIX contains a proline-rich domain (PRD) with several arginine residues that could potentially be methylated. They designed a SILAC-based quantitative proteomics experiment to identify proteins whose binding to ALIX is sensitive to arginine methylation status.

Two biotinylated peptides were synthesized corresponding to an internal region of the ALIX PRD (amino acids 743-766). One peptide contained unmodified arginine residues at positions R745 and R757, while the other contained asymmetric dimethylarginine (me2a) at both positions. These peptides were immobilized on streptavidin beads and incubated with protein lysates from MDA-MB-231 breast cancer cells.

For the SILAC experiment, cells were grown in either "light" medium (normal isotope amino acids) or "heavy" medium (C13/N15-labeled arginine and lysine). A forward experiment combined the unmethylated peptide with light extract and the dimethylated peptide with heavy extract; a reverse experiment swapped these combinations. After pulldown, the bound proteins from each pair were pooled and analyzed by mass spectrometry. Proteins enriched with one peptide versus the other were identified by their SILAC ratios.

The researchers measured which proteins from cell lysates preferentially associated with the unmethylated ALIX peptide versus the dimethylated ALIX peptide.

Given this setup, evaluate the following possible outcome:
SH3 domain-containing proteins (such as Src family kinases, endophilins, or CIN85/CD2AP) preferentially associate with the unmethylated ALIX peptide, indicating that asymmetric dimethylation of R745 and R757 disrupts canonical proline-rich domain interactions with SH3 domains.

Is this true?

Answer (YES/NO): YES